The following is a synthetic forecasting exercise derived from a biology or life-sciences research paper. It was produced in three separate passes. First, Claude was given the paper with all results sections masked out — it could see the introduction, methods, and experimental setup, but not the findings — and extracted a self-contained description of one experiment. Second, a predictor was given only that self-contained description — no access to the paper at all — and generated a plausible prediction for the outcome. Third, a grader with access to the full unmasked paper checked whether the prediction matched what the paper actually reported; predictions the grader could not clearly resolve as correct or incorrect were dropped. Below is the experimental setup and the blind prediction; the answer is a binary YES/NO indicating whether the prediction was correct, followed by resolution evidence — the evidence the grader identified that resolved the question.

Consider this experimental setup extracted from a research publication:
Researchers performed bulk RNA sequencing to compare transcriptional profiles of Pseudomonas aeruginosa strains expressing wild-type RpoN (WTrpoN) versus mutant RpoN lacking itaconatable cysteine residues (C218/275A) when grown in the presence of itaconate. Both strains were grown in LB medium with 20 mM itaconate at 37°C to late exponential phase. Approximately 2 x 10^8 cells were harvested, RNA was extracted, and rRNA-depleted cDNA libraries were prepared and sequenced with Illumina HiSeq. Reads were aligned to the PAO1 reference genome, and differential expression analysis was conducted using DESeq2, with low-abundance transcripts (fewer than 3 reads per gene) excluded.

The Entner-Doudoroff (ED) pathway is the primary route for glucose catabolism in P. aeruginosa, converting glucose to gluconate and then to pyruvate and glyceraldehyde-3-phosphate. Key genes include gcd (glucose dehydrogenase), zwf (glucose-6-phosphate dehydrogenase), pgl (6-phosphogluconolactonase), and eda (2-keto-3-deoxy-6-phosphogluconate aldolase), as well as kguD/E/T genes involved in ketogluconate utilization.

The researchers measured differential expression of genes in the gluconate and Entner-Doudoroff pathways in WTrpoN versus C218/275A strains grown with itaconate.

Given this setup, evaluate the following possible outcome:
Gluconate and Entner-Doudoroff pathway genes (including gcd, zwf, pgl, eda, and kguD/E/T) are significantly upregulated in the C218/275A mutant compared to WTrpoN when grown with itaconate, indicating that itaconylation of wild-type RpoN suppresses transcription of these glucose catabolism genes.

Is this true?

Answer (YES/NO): NO